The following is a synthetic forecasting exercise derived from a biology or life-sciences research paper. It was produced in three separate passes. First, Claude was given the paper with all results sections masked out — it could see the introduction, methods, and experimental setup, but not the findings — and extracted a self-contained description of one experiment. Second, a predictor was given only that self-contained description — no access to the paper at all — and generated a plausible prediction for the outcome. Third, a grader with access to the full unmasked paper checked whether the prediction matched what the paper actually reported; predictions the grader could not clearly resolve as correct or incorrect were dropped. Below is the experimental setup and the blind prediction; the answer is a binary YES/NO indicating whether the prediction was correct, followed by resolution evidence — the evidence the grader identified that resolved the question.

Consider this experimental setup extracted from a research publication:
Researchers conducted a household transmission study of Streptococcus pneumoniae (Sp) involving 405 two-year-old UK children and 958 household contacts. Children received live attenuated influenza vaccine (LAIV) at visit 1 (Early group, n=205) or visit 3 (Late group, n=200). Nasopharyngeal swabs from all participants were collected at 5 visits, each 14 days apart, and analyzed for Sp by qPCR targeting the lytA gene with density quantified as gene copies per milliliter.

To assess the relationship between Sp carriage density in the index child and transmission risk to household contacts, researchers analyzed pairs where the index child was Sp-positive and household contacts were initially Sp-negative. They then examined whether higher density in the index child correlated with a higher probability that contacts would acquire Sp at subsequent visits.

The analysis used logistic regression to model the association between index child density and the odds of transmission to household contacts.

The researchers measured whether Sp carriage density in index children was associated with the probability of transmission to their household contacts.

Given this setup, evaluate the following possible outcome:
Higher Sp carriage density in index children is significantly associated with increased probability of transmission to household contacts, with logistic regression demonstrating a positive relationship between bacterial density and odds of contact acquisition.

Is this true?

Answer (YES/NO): NO